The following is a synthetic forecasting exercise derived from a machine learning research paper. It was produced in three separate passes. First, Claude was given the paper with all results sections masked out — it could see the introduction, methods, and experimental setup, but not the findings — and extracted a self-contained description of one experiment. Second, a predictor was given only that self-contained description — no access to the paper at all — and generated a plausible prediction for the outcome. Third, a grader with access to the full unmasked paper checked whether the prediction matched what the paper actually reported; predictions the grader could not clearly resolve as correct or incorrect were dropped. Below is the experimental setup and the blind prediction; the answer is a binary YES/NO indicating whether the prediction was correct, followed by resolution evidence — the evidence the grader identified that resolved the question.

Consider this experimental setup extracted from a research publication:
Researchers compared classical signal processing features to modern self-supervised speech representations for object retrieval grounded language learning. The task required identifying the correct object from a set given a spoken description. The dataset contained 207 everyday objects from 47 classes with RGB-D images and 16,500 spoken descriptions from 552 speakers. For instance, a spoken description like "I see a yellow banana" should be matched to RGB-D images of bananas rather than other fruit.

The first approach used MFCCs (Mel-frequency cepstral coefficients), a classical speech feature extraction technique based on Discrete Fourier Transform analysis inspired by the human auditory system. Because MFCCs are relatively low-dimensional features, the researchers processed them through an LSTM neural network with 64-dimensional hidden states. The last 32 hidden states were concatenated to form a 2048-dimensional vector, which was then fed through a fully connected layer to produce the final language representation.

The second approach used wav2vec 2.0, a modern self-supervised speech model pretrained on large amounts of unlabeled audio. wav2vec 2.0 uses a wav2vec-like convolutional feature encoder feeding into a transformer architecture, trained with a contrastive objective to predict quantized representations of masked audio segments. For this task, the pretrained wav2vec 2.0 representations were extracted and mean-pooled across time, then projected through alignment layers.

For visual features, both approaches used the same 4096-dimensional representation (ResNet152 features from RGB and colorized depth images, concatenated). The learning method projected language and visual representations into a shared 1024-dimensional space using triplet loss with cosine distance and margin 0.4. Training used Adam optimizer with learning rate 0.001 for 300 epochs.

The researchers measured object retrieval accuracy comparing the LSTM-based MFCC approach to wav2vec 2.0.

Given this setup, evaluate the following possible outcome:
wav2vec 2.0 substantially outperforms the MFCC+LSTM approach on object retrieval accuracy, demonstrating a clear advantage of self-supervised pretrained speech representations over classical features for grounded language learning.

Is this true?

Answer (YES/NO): YES